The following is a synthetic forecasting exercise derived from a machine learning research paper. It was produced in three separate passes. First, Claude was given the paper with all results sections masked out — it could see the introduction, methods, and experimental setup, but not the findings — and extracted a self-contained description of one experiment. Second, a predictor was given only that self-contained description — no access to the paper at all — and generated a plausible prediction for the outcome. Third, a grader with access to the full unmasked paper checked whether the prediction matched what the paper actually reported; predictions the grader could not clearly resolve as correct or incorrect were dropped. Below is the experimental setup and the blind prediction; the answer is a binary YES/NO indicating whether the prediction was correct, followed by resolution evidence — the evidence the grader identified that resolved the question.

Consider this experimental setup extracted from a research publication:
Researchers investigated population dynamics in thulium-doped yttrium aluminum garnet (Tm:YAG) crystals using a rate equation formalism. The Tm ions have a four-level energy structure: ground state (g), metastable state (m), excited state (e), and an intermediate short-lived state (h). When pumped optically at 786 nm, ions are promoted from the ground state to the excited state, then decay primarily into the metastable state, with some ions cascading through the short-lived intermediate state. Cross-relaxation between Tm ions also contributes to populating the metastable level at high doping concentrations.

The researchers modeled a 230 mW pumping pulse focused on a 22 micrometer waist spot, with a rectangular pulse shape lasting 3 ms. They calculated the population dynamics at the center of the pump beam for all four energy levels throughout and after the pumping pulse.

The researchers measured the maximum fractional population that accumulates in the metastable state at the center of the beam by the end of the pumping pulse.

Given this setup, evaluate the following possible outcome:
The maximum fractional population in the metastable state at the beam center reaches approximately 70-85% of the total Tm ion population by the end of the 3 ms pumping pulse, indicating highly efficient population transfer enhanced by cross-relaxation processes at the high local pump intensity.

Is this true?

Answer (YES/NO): NO